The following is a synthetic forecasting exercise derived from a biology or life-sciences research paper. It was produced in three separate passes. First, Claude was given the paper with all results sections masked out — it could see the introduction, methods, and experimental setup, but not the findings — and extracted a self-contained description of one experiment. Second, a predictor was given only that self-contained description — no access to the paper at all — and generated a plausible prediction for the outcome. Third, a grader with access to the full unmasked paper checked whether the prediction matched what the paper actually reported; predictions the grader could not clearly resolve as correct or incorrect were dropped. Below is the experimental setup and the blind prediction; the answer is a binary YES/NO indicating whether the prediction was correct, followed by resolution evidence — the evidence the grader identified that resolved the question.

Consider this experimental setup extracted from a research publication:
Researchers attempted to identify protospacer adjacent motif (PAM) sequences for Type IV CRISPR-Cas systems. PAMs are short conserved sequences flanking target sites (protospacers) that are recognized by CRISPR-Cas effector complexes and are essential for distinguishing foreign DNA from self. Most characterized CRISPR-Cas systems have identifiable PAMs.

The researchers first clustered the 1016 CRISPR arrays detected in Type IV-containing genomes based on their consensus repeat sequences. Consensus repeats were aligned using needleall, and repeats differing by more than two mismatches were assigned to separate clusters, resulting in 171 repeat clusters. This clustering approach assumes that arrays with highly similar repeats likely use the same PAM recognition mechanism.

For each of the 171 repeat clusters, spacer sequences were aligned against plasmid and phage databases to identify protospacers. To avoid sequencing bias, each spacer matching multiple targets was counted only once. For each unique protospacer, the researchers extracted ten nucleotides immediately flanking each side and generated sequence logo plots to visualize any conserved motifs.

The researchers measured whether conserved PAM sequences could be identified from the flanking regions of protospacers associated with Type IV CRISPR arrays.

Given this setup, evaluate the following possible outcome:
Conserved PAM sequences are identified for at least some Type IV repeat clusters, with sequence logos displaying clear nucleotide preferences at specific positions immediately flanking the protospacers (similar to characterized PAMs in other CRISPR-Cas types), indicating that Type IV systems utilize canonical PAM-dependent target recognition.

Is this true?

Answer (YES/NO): YES